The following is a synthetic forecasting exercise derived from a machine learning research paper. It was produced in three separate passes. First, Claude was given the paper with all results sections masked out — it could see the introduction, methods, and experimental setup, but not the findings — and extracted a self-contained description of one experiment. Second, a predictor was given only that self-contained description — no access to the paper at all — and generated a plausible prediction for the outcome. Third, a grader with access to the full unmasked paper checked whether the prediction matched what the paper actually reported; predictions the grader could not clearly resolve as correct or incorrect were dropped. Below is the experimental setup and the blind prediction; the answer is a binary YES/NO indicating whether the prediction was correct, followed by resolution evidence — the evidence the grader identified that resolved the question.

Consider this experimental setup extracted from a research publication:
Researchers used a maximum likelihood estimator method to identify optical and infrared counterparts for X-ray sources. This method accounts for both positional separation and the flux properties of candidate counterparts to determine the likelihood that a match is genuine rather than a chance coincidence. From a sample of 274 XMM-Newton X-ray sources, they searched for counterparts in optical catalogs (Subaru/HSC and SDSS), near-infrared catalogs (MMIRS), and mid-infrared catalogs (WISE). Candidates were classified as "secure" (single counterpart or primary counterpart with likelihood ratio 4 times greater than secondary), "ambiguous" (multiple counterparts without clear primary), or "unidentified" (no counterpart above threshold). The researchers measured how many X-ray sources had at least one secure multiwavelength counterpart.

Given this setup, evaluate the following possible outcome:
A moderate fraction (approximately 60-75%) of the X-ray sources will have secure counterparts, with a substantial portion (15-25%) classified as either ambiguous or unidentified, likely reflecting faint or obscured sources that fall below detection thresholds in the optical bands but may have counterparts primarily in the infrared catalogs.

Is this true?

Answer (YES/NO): NO